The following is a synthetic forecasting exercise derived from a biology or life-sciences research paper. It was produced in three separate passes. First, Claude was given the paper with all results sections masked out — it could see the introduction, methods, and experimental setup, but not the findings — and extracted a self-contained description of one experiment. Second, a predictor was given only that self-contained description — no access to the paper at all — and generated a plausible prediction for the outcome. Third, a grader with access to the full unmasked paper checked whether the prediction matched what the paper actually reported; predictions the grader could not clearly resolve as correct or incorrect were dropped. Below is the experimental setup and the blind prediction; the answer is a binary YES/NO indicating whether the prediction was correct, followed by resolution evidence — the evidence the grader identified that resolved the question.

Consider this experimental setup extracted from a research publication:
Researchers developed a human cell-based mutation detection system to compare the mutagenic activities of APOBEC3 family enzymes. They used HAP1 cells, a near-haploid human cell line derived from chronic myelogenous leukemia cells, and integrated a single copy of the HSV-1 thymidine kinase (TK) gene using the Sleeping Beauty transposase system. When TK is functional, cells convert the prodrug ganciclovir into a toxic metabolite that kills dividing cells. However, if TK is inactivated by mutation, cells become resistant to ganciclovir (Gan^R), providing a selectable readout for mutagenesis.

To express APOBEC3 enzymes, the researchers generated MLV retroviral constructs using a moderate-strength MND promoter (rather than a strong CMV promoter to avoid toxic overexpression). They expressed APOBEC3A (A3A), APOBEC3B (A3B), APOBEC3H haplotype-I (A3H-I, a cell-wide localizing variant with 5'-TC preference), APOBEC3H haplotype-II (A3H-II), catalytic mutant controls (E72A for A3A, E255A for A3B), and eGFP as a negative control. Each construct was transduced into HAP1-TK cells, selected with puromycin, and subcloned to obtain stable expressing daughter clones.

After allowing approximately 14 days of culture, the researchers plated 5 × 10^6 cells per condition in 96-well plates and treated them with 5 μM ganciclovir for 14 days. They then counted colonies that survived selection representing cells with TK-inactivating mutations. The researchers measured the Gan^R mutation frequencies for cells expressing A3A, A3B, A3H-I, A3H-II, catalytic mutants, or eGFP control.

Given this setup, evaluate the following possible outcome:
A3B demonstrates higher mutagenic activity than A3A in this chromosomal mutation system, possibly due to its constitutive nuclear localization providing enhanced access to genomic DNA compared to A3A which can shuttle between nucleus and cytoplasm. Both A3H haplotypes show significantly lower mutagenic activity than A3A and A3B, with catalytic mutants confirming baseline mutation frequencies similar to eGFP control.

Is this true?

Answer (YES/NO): NO